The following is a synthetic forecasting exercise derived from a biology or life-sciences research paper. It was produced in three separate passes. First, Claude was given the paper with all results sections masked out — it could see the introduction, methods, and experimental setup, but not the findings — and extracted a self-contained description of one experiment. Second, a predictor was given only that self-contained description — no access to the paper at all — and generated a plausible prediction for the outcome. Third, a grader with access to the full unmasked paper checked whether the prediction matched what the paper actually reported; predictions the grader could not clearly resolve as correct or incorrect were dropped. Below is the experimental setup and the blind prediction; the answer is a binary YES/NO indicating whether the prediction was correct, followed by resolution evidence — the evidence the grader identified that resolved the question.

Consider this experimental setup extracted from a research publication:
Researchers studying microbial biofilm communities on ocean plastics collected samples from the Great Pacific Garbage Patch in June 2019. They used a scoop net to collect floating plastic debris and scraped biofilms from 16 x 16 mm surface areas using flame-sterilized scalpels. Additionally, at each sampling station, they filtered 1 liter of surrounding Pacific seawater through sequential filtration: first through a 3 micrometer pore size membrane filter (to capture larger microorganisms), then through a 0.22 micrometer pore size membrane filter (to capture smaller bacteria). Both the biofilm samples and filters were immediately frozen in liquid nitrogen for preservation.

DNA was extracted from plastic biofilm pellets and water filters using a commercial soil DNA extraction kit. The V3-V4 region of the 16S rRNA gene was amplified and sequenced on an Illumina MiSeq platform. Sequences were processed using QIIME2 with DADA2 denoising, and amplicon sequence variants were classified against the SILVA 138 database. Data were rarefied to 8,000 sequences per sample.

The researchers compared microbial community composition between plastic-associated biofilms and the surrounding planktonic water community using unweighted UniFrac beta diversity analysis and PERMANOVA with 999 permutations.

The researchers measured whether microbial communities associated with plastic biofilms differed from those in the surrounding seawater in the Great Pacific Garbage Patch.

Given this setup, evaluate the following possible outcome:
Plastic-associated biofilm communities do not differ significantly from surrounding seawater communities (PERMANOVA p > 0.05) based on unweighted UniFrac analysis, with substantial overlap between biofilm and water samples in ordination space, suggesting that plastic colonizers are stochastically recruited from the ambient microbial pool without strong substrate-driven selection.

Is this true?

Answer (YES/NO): YES